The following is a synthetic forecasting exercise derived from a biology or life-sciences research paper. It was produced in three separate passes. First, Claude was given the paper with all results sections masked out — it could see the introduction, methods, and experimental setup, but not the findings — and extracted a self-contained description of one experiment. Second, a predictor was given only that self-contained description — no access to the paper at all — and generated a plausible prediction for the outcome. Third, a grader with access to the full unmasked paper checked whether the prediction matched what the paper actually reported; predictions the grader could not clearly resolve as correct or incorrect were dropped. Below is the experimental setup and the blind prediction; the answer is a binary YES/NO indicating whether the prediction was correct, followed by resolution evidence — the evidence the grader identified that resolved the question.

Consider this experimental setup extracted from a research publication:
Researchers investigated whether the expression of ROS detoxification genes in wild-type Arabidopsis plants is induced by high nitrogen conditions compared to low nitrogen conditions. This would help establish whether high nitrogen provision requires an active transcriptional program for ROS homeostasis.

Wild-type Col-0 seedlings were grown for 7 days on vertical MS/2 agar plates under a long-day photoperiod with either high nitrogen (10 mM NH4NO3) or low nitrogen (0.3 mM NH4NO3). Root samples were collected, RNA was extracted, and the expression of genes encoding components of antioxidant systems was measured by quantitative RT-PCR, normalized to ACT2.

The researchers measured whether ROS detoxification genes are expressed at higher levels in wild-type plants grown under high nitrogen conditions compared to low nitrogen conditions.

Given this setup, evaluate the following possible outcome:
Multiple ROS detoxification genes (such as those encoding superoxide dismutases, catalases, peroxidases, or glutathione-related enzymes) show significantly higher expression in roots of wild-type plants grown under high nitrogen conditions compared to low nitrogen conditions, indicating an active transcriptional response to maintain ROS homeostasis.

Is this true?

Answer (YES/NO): YES